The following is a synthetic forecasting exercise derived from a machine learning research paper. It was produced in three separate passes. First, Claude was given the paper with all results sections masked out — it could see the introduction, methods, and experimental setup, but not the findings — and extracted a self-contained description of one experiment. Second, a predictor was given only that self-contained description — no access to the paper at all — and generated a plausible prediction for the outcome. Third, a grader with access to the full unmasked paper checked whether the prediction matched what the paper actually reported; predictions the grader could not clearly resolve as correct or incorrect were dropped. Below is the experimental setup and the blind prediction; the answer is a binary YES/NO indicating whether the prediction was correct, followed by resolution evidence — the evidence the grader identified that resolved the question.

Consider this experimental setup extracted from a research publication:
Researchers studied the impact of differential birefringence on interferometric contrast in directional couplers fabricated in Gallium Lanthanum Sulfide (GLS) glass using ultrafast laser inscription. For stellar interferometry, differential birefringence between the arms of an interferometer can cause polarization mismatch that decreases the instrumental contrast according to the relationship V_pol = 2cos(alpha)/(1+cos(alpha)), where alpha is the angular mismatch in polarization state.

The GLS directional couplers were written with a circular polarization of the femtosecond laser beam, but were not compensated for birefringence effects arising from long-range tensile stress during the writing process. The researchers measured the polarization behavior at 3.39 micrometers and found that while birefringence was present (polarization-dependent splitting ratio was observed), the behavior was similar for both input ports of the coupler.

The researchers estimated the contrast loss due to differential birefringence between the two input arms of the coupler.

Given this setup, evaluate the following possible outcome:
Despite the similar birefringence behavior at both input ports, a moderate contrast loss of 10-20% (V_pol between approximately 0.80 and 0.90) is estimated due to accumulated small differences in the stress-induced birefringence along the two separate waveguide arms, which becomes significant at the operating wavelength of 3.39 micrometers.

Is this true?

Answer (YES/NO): NO